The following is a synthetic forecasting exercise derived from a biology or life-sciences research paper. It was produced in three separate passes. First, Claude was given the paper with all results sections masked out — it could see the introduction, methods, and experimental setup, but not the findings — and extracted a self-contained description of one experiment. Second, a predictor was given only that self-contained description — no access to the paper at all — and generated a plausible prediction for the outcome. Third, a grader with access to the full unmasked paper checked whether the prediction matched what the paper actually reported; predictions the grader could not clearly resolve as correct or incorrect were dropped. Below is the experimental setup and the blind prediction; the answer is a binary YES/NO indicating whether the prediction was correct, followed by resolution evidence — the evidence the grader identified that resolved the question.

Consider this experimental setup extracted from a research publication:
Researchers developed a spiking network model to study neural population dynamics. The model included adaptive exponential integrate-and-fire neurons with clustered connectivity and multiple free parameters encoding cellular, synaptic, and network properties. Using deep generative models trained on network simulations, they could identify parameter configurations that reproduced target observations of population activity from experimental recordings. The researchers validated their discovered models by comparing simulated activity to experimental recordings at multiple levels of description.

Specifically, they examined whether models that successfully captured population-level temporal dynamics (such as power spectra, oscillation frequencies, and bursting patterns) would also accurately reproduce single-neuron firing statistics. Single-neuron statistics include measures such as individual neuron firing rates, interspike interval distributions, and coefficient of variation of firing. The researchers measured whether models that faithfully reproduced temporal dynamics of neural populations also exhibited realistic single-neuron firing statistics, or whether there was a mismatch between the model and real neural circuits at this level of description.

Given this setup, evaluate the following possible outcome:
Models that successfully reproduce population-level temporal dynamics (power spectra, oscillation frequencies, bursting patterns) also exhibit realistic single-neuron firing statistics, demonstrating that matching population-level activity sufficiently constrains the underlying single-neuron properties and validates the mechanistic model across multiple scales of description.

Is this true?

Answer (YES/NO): NO